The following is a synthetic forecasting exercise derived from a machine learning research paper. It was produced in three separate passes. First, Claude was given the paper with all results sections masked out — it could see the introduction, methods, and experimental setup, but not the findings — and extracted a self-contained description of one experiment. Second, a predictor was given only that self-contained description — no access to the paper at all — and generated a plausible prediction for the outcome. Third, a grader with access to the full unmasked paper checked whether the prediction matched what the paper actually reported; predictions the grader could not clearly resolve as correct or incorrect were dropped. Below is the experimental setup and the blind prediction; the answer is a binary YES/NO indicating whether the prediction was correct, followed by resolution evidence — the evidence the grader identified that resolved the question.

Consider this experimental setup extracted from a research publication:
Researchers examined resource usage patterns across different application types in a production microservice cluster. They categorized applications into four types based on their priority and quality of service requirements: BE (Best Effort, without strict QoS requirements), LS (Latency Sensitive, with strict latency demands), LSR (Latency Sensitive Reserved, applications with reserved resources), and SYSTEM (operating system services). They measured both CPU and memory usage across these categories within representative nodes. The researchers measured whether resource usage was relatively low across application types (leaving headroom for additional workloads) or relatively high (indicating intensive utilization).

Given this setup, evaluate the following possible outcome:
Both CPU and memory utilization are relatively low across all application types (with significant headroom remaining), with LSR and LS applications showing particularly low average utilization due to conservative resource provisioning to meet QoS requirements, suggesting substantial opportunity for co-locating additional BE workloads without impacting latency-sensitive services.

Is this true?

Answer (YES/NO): NO